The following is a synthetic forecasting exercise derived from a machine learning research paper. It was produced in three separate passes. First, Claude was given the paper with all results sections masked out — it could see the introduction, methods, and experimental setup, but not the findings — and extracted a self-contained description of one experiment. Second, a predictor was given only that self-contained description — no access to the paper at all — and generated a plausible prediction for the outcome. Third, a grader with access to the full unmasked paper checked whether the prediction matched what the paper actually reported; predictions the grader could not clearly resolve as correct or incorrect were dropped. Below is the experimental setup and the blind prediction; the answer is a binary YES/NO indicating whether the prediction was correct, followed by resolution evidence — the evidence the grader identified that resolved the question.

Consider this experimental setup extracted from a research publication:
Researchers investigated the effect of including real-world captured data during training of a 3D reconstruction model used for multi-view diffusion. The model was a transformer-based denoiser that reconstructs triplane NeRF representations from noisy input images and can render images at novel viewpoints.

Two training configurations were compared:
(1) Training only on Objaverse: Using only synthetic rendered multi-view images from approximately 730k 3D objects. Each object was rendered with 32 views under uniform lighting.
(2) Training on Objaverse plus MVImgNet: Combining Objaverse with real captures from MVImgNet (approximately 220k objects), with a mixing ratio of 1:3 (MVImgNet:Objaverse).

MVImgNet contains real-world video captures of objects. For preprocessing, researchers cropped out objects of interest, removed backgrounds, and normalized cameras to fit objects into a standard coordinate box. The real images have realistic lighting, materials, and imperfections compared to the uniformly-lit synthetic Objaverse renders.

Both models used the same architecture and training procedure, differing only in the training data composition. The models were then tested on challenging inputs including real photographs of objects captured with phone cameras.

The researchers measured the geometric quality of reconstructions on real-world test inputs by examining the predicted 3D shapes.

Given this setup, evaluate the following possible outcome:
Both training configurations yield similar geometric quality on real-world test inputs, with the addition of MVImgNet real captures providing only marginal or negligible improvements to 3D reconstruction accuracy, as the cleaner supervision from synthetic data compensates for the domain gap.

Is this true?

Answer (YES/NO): NO